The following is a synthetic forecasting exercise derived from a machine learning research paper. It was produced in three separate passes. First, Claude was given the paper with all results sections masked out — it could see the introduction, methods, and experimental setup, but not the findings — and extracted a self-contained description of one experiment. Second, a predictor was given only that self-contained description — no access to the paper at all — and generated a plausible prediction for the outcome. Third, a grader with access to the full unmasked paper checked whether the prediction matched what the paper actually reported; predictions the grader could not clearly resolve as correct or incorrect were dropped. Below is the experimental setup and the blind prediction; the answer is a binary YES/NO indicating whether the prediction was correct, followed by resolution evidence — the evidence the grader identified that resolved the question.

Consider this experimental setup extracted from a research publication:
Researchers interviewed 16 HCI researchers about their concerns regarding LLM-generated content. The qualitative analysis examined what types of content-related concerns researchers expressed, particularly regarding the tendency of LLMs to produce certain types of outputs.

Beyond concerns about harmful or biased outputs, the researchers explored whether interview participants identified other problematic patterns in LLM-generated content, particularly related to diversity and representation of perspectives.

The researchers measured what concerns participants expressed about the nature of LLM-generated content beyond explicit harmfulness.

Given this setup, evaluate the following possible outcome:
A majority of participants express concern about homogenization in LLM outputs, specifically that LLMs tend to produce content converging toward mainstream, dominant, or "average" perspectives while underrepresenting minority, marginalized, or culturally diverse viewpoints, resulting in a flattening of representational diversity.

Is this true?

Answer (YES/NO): NO